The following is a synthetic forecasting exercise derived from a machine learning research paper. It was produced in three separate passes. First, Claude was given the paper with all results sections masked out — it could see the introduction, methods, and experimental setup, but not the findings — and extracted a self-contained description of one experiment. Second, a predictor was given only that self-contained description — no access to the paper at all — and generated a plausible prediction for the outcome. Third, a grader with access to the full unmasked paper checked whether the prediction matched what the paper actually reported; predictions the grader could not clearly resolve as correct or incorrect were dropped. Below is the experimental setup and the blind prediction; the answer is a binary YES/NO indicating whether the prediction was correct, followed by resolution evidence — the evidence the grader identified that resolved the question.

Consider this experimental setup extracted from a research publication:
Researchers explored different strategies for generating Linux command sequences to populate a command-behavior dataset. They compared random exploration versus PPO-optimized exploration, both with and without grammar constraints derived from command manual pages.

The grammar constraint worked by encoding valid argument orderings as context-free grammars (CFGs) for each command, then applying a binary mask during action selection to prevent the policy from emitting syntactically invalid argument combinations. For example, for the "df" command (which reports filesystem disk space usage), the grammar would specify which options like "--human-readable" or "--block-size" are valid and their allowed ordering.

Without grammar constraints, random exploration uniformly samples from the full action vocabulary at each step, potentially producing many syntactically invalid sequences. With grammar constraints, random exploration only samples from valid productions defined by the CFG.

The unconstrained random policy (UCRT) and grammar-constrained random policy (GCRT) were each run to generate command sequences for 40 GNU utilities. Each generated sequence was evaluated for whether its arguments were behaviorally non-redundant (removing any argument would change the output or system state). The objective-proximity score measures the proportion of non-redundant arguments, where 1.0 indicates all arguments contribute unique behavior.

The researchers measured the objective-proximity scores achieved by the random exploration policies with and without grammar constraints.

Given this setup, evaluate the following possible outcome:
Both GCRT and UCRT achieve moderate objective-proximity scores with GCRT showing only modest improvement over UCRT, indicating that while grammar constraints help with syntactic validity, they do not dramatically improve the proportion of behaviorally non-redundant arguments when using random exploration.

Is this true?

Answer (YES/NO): NO